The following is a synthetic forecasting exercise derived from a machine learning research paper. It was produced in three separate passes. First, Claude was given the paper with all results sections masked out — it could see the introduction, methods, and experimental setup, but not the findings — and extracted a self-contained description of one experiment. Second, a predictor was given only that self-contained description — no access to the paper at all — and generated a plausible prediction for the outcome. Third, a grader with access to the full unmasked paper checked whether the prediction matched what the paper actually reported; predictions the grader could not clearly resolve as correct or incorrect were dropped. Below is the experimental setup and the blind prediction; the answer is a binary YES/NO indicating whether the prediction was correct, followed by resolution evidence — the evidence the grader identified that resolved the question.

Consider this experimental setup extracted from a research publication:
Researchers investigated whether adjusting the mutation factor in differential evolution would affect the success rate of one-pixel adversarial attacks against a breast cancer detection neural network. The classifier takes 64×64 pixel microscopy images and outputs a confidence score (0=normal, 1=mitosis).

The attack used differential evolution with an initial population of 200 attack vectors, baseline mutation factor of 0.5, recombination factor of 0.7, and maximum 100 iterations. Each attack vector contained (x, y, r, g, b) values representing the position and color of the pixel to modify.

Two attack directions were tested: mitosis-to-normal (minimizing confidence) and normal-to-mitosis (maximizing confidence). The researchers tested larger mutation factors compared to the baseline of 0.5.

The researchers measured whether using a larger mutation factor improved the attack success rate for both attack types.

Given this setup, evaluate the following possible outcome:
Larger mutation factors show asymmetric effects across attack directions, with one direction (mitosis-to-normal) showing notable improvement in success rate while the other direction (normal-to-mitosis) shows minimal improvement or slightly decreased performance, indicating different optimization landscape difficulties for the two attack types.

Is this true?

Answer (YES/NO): NO